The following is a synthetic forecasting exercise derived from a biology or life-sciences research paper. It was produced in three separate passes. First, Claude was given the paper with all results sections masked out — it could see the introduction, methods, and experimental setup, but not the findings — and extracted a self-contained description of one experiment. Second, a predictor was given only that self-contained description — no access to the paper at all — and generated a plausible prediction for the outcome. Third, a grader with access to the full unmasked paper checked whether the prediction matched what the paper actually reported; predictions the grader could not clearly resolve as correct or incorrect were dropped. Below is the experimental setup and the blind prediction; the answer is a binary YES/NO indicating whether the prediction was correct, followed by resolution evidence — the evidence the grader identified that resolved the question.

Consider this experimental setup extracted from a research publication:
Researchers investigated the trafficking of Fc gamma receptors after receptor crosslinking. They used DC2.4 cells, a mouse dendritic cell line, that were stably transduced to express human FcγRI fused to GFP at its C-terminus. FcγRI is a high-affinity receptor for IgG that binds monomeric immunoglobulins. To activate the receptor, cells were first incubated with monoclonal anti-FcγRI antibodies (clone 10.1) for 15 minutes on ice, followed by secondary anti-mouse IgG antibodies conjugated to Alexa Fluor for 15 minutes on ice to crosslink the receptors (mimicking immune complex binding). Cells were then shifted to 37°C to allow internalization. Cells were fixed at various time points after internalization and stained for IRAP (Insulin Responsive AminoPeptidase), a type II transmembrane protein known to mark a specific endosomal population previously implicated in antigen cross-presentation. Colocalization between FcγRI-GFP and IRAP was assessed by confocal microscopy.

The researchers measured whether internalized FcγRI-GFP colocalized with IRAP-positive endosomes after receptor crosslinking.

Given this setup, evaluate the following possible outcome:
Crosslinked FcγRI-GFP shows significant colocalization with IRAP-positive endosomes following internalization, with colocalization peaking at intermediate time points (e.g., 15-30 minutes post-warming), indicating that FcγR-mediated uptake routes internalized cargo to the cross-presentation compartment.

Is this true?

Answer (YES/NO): NO